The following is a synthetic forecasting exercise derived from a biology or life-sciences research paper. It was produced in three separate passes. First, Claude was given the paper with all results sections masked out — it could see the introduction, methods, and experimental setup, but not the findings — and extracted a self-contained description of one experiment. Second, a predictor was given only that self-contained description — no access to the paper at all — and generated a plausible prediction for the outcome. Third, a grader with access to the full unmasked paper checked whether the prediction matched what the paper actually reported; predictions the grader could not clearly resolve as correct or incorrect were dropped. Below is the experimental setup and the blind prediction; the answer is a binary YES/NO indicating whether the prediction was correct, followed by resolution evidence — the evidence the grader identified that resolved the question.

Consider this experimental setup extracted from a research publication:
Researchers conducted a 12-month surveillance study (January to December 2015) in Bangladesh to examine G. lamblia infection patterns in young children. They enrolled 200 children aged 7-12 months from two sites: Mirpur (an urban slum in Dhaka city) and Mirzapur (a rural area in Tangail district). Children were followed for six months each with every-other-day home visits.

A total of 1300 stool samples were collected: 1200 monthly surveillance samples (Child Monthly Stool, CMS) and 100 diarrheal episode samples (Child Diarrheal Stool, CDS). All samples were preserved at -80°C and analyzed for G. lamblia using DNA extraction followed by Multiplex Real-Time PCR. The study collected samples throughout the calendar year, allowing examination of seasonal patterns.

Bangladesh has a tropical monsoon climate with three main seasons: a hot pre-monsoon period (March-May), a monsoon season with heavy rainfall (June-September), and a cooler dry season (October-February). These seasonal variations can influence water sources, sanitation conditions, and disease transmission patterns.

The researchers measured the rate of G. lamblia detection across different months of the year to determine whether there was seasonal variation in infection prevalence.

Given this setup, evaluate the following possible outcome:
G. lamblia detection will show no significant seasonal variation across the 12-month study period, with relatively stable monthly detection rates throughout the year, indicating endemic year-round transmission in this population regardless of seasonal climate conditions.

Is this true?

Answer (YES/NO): NO